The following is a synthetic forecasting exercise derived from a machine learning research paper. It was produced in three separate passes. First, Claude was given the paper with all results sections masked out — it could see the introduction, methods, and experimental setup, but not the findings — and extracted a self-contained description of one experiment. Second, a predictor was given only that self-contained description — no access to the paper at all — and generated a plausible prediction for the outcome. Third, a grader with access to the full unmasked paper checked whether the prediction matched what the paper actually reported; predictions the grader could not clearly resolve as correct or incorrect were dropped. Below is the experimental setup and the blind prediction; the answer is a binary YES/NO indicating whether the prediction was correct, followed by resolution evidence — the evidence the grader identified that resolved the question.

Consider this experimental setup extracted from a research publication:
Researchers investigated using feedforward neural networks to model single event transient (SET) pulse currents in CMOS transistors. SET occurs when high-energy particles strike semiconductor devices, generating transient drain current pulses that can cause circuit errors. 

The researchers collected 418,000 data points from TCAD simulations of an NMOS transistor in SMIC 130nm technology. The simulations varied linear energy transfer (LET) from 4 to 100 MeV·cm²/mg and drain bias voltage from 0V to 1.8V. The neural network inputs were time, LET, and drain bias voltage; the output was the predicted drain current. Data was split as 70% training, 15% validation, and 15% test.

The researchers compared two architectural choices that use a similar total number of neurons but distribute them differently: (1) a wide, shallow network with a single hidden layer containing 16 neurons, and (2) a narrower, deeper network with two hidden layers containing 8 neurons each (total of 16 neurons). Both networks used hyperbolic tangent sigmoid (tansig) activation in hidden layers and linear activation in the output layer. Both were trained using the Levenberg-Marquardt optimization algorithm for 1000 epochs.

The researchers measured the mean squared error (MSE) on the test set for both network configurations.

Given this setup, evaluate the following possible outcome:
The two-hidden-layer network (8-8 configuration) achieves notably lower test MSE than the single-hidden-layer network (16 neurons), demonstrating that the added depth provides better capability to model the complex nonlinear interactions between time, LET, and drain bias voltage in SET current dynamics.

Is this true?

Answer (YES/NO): YES